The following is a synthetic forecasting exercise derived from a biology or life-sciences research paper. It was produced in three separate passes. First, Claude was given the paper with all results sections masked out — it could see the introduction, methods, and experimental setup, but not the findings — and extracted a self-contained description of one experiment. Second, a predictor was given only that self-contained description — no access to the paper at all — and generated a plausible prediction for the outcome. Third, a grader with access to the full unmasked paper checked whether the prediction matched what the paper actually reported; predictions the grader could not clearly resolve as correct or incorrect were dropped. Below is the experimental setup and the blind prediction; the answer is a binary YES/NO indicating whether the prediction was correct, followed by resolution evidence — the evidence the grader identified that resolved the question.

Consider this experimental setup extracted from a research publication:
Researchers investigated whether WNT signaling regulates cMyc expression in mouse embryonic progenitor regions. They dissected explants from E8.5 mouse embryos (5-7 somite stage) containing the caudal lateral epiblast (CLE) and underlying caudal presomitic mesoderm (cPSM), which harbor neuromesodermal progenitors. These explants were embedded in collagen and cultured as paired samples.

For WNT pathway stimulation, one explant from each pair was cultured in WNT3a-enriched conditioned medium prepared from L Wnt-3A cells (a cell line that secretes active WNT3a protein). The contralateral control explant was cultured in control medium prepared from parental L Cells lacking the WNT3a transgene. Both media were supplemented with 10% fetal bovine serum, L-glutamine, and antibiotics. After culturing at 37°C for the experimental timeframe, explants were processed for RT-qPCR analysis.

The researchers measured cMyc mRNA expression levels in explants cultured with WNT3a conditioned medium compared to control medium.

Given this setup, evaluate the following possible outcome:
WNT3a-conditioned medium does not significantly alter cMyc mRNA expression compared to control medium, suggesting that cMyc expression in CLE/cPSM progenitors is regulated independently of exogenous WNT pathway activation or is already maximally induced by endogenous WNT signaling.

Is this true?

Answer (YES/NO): NO